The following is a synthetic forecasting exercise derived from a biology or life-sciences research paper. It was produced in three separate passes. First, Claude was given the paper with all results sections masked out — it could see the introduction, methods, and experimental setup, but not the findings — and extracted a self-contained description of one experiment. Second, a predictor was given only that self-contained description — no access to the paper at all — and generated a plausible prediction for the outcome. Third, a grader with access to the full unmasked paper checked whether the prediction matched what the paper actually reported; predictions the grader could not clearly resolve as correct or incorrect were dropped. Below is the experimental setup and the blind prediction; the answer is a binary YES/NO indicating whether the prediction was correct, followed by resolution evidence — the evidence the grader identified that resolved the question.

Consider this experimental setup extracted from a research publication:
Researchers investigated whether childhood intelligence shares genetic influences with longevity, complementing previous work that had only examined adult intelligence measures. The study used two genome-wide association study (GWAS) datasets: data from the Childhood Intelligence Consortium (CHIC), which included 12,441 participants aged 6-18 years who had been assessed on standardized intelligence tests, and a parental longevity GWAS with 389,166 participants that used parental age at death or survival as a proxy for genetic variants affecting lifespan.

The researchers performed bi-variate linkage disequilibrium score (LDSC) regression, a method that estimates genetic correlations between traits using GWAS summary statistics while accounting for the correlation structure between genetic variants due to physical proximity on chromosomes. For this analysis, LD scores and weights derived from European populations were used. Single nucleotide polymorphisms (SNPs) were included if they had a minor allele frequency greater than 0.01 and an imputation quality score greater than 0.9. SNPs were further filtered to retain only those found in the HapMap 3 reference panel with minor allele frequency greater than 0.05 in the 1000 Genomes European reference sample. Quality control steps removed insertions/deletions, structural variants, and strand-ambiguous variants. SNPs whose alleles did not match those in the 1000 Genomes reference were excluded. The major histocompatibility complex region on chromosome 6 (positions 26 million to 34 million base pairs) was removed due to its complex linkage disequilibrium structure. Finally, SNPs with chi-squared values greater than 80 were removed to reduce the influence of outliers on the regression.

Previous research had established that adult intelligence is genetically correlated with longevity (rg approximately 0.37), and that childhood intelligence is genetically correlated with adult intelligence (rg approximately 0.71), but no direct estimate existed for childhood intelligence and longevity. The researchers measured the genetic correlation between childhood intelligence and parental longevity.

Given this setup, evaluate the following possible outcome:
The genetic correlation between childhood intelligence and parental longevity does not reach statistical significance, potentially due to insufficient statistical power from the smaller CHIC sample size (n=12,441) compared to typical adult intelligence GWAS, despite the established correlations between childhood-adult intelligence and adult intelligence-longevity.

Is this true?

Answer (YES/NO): NO